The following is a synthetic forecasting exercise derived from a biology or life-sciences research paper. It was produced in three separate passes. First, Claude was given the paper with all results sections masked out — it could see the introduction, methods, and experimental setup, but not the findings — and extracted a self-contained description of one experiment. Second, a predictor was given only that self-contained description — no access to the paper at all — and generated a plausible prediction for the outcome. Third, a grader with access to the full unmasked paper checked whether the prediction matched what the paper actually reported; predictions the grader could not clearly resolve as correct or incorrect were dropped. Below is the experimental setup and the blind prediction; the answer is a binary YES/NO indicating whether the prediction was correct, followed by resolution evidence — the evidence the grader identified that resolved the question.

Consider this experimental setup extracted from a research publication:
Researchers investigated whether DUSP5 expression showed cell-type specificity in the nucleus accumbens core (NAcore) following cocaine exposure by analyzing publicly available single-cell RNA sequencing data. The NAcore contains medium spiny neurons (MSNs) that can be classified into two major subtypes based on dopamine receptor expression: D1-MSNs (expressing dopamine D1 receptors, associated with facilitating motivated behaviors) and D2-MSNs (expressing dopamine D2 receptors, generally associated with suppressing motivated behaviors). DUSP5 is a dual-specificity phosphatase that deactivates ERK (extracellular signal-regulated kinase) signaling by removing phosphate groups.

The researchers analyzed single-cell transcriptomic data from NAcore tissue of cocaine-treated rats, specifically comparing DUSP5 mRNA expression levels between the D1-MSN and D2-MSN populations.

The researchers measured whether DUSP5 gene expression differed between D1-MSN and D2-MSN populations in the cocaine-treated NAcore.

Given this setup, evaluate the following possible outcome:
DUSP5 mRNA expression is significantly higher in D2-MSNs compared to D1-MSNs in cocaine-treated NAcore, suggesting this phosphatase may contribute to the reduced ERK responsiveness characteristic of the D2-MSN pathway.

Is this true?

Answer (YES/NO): NO